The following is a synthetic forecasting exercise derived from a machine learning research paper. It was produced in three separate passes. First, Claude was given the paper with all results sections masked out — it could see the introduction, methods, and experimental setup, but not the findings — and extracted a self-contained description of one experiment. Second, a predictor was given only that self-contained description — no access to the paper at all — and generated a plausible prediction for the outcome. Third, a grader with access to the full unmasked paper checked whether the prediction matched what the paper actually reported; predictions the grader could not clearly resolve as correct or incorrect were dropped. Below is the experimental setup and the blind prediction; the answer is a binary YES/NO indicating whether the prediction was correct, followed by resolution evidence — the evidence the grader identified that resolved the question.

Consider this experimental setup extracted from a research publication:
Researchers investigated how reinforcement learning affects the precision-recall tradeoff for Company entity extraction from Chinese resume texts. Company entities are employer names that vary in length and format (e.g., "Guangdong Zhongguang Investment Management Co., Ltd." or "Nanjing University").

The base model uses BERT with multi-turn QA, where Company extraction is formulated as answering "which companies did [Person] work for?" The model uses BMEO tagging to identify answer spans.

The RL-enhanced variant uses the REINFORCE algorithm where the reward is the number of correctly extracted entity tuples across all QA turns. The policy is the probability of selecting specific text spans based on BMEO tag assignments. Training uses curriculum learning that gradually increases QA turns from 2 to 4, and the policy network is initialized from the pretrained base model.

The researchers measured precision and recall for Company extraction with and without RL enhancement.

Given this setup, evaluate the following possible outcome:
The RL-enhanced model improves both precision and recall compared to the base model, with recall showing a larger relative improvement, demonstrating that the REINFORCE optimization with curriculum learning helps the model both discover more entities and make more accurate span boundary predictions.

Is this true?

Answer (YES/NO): NO